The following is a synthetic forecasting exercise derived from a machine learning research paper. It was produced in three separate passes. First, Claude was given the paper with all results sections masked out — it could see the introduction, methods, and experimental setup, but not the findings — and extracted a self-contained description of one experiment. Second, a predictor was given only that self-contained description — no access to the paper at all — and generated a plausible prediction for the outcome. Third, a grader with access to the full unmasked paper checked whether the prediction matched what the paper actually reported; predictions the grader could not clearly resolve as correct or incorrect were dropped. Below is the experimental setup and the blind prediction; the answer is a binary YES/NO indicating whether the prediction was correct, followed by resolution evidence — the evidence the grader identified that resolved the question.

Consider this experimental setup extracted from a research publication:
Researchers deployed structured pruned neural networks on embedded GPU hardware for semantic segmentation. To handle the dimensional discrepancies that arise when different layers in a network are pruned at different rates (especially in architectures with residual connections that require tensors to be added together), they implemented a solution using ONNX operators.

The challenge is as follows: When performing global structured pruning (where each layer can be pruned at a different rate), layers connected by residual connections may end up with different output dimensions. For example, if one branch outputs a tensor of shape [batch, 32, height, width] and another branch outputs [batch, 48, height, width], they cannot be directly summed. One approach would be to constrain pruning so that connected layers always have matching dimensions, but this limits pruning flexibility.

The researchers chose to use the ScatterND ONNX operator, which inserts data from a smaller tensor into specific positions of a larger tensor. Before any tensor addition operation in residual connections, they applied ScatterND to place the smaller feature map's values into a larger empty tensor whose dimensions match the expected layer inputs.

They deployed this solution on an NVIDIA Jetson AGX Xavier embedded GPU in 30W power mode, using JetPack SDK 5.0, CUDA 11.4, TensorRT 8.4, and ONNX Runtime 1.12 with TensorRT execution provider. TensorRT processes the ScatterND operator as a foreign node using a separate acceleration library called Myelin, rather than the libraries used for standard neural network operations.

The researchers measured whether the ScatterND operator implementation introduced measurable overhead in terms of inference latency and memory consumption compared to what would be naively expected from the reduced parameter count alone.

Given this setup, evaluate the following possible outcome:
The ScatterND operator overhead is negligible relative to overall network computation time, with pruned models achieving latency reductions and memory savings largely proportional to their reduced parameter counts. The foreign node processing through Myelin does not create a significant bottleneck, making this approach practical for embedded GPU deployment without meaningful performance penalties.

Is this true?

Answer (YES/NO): NO